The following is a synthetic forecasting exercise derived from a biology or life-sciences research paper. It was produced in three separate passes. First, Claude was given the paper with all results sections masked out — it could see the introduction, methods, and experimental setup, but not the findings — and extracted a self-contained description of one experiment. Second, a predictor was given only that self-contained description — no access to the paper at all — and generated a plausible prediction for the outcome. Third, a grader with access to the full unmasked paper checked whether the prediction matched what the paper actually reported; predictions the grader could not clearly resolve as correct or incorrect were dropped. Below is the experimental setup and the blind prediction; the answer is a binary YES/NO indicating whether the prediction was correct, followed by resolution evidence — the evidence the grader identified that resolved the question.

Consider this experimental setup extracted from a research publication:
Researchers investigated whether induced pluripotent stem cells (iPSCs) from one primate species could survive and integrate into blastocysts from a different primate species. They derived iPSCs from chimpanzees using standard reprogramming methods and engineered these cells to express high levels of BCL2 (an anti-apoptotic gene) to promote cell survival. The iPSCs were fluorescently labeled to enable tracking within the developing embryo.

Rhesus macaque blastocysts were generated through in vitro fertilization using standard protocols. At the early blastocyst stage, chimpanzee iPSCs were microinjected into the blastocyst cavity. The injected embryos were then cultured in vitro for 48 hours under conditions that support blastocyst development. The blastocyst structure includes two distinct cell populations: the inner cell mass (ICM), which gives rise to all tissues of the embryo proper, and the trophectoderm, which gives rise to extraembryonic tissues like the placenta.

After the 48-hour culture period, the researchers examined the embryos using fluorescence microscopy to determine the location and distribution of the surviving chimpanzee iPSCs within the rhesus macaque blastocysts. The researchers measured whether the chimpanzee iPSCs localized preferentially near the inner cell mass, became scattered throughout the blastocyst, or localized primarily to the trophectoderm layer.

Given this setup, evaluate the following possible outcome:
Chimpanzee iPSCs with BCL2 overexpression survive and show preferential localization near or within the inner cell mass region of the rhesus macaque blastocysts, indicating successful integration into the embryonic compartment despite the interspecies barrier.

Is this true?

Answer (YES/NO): YES